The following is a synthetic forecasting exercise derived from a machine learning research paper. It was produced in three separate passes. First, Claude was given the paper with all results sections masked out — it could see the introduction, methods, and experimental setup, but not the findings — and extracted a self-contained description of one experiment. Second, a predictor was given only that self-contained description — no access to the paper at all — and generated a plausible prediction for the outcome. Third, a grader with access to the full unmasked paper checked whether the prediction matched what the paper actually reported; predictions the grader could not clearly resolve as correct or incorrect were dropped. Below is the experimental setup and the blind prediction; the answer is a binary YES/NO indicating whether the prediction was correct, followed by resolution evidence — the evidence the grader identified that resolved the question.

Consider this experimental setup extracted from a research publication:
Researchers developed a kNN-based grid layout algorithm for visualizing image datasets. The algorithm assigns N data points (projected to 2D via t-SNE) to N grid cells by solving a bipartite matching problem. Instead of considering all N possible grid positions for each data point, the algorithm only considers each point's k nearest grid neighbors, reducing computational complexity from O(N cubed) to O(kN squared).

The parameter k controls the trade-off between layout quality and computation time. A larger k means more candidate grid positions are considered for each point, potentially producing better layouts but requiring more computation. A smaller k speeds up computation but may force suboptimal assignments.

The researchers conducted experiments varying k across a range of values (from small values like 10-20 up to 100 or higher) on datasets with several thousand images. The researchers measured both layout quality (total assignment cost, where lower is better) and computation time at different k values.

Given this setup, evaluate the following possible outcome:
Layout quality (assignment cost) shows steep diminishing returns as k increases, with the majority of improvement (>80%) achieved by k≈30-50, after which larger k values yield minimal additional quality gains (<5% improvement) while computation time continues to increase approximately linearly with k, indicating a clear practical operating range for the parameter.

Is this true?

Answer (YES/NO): NO